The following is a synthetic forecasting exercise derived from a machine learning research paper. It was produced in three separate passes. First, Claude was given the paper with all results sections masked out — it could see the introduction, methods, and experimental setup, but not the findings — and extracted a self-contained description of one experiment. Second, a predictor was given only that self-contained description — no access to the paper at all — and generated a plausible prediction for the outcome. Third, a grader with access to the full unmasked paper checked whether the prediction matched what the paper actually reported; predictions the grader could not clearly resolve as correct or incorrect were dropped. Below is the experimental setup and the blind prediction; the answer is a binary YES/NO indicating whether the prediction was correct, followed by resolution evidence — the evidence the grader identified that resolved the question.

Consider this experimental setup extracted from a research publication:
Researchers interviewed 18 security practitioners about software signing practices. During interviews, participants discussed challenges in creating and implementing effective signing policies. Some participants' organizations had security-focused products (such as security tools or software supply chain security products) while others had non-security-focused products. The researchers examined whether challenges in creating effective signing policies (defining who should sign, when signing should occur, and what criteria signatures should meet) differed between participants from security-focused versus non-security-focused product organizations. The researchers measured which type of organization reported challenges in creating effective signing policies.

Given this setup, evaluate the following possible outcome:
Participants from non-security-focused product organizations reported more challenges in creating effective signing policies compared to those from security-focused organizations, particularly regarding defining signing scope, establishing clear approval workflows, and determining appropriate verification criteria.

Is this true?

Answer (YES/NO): NO